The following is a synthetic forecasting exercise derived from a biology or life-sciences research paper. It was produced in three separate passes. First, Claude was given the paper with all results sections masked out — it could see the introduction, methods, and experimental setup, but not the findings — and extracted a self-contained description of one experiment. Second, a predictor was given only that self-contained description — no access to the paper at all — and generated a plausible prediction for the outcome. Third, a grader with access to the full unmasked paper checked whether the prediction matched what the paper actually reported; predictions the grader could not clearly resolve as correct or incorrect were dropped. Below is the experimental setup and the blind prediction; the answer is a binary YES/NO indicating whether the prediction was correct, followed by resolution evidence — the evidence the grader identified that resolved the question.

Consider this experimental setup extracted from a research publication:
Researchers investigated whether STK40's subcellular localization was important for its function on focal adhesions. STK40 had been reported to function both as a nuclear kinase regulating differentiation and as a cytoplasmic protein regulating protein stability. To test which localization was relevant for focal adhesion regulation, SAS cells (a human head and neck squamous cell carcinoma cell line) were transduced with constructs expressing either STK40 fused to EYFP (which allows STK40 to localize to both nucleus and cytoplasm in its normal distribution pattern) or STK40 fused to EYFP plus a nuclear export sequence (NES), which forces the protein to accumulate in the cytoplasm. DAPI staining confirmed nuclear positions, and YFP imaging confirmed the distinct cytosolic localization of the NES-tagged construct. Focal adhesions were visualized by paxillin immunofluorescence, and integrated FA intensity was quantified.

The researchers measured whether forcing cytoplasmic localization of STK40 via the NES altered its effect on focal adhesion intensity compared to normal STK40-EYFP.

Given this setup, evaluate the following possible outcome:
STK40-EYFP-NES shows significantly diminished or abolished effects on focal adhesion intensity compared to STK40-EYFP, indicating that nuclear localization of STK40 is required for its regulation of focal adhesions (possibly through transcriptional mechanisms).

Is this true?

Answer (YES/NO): NO